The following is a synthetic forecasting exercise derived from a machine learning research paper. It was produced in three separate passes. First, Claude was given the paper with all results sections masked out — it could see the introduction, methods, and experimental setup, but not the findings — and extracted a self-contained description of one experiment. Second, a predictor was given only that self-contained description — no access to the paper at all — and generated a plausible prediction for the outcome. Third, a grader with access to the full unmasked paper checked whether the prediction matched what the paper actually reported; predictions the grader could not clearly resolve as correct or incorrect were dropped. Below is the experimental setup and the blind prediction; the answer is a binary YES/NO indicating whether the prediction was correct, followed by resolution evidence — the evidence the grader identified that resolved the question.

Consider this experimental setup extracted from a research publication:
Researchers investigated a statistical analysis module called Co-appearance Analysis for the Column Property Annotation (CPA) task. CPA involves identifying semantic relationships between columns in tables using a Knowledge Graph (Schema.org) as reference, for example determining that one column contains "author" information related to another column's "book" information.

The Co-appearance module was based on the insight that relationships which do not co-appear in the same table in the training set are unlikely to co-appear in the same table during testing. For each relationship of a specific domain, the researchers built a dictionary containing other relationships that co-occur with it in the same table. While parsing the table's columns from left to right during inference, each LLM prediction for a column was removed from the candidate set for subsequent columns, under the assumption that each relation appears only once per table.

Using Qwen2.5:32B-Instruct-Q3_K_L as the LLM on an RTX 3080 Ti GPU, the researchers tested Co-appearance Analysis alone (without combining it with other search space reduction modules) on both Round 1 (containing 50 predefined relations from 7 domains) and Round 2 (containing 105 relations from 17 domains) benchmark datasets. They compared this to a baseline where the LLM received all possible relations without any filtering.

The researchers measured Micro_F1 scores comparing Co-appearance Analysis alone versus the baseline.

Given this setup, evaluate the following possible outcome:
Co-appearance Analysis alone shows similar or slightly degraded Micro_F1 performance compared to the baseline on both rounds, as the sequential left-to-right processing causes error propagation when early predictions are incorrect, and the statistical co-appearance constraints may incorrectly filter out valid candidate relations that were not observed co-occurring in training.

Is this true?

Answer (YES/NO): NO